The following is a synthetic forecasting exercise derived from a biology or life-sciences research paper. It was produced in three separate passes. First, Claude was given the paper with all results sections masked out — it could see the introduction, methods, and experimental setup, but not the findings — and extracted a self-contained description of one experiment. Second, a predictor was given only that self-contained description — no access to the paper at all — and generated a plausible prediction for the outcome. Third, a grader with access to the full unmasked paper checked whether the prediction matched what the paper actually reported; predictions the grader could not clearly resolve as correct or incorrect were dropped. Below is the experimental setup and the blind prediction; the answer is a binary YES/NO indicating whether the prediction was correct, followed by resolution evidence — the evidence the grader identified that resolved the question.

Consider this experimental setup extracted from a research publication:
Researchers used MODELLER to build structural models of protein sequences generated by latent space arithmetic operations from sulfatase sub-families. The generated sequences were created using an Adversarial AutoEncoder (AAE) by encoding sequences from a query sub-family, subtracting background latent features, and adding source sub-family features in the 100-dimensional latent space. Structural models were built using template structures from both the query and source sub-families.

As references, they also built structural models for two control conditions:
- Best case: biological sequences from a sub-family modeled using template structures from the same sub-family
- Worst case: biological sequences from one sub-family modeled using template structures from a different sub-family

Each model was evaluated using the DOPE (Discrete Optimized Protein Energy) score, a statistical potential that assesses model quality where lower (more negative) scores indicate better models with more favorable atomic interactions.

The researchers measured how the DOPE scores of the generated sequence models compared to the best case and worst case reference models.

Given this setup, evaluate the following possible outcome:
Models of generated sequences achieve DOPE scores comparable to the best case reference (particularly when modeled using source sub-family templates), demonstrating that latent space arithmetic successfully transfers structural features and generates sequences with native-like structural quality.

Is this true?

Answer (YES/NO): NO